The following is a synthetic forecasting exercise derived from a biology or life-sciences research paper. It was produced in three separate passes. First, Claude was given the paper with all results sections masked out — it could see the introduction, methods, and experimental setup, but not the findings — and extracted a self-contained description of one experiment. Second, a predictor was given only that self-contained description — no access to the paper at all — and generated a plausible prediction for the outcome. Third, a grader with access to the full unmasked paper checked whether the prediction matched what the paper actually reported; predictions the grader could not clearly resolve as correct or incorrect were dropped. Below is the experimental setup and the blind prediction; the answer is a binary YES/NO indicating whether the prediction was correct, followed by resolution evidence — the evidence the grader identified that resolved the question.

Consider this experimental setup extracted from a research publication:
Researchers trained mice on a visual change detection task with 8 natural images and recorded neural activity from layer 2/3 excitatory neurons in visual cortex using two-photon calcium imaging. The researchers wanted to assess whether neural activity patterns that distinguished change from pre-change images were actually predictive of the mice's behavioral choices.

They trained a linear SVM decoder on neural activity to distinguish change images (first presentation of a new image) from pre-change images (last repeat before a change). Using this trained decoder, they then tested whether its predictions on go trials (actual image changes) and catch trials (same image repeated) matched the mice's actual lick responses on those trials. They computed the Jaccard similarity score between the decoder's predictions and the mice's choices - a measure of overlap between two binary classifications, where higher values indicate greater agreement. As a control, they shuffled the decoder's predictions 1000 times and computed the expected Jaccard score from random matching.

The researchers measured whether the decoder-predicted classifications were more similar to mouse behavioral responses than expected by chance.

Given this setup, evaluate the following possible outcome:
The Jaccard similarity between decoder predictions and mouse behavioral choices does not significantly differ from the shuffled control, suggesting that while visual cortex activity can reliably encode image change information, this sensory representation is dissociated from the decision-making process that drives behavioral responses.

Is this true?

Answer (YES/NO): NO